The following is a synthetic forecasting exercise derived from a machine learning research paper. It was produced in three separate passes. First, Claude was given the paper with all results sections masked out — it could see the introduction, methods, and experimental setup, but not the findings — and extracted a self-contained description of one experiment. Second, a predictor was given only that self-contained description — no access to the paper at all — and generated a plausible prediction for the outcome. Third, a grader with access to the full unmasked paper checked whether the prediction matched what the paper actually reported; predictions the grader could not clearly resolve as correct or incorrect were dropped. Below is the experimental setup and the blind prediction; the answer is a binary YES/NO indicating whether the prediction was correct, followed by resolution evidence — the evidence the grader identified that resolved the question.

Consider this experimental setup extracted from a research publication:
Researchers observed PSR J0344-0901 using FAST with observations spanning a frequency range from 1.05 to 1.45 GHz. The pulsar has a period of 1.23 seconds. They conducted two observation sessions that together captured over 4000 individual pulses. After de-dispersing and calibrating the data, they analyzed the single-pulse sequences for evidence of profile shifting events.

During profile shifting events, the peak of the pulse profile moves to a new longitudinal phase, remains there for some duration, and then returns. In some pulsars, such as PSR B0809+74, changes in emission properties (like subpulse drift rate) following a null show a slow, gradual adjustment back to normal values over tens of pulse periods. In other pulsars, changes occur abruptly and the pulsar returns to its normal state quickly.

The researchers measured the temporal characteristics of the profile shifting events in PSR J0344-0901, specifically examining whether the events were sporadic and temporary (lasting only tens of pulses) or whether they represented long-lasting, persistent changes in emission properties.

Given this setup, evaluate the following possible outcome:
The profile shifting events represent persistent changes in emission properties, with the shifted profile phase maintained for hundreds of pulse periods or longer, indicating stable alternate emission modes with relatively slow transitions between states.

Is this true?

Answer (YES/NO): NO